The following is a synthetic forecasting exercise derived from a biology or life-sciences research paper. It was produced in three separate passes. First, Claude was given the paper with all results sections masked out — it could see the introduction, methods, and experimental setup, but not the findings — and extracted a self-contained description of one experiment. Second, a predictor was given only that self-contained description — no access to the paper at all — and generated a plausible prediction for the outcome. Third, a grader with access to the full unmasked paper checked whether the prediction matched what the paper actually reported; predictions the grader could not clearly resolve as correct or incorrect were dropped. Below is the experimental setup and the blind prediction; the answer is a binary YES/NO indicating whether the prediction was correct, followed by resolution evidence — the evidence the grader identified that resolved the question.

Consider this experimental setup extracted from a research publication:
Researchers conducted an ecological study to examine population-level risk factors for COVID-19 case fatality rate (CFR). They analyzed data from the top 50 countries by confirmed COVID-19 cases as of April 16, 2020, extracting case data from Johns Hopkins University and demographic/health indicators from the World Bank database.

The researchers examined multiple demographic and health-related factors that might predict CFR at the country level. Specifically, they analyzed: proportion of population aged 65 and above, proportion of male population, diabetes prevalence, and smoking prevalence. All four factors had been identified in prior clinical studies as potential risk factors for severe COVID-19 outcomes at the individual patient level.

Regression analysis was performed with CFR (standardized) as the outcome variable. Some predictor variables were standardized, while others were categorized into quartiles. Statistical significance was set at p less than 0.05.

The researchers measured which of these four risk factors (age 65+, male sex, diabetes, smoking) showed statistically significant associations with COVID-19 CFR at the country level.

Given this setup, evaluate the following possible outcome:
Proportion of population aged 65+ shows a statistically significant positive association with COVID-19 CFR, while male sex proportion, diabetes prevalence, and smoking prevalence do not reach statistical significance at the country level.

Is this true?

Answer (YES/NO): NO